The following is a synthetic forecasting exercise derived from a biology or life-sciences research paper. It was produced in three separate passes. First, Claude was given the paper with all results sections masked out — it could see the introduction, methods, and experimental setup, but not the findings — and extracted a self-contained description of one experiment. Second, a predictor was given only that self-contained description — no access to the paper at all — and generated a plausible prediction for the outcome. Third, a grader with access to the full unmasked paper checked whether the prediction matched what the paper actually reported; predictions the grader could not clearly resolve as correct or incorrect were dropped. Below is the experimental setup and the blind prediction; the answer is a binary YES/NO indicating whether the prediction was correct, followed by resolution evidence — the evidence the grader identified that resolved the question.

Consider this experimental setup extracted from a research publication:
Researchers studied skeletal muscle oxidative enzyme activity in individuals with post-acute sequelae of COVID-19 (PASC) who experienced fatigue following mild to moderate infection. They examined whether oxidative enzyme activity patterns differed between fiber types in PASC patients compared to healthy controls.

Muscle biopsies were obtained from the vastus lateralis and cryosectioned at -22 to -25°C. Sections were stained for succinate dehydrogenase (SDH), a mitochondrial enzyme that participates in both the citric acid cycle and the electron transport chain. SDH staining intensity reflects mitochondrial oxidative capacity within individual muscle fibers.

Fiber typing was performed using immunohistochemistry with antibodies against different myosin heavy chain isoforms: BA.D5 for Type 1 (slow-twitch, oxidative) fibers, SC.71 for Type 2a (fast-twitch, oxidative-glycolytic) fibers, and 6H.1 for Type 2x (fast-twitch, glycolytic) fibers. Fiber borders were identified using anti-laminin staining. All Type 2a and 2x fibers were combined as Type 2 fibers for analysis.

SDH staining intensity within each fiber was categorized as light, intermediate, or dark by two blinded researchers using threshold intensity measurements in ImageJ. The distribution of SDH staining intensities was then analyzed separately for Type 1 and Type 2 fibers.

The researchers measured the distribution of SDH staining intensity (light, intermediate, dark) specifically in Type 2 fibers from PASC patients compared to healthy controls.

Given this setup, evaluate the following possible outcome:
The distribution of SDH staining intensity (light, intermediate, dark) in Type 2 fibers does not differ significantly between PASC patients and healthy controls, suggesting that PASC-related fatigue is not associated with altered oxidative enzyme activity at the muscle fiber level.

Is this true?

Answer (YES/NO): NO